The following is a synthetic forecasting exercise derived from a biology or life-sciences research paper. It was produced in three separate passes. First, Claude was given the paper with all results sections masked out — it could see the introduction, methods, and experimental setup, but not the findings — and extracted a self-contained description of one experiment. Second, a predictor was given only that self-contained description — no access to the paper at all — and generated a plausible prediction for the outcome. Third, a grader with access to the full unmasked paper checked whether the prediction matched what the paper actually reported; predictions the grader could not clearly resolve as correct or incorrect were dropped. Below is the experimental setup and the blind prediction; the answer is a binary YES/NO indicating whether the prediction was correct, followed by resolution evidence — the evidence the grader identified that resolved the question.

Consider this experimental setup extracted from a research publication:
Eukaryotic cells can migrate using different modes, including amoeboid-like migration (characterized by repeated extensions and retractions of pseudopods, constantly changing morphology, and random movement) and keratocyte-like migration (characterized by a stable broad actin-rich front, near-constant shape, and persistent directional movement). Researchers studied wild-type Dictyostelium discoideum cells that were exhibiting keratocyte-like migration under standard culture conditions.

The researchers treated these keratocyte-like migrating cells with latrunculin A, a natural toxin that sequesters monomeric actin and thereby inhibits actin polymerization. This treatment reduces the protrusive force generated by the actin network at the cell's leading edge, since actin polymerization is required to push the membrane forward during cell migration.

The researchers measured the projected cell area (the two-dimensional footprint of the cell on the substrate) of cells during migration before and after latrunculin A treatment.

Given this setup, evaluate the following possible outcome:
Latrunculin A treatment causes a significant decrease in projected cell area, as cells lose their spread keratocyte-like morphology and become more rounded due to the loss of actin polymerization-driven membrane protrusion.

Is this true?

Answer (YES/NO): YES